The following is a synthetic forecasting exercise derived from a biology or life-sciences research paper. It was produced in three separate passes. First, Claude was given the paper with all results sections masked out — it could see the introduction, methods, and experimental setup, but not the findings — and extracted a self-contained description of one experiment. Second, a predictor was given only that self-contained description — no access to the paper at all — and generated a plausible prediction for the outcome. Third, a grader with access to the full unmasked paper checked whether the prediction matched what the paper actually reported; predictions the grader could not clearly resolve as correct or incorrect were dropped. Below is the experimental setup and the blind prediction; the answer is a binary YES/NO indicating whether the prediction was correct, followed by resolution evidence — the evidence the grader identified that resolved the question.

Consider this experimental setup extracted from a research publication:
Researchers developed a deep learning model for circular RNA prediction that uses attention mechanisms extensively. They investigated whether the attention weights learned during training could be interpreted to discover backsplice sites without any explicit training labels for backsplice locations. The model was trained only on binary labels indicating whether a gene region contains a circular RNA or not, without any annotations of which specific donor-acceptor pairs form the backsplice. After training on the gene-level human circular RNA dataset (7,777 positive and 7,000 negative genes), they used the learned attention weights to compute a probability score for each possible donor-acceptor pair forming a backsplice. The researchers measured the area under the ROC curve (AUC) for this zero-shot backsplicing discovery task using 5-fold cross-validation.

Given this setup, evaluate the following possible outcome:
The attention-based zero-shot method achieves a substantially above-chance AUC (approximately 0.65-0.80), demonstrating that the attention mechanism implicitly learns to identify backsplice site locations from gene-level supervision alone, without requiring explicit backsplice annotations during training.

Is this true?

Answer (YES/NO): YES